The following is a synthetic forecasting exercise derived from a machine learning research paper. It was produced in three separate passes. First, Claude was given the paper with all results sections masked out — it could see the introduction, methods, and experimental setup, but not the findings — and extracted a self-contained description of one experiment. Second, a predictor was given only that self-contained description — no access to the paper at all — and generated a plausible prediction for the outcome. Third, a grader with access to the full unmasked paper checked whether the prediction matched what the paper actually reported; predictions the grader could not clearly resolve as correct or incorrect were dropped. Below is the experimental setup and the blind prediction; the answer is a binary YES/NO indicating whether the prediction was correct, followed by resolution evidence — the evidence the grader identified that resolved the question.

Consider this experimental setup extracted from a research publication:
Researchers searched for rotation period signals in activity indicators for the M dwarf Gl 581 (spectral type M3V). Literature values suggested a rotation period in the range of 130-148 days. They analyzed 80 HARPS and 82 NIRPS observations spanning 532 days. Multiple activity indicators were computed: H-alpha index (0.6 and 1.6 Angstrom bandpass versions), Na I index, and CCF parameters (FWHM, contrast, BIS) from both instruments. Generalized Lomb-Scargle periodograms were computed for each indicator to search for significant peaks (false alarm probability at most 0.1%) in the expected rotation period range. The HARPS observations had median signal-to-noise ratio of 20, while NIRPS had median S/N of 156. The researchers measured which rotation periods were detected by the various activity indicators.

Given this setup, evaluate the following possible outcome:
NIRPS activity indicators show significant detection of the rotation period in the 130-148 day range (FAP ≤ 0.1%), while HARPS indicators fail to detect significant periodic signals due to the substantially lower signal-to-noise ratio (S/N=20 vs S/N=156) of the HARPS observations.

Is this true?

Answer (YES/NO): NO